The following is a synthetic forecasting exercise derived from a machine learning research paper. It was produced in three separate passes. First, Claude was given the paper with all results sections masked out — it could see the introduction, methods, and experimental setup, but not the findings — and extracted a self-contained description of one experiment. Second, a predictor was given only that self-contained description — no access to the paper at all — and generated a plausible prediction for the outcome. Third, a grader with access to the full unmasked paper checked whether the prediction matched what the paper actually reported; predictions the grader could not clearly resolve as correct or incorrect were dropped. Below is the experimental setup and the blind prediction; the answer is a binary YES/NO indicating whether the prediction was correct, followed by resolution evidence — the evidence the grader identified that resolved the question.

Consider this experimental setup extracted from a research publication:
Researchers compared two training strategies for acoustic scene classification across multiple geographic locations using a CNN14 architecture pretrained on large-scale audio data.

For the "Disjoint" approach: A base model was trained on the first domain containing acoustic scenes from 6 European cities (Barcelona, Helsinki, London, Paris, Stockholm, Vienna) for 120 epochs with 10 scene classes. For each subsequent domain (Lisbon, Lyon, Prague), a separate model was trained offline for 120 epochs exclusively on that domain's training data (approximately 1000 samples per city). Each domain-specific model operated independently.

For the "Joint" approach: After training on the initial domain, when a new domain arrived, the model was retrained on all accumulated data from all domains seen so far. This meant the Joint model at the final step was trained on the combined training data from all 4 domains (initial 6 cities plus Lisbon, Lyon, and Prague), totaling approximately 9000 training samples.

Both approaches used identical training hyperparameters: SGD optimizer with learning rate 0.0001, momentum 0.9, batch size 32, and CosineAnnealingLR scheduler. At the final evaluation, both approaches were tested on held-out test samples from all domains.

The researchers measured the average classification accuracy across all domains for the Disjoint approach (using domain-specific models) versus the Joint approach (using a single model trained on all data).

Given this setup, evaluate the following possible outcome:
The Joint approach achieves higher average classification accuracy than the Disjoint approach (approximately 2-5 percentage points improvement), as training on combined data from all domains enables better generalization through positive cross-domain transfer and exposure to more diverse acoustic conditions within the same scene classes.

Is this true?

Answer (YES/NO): NO